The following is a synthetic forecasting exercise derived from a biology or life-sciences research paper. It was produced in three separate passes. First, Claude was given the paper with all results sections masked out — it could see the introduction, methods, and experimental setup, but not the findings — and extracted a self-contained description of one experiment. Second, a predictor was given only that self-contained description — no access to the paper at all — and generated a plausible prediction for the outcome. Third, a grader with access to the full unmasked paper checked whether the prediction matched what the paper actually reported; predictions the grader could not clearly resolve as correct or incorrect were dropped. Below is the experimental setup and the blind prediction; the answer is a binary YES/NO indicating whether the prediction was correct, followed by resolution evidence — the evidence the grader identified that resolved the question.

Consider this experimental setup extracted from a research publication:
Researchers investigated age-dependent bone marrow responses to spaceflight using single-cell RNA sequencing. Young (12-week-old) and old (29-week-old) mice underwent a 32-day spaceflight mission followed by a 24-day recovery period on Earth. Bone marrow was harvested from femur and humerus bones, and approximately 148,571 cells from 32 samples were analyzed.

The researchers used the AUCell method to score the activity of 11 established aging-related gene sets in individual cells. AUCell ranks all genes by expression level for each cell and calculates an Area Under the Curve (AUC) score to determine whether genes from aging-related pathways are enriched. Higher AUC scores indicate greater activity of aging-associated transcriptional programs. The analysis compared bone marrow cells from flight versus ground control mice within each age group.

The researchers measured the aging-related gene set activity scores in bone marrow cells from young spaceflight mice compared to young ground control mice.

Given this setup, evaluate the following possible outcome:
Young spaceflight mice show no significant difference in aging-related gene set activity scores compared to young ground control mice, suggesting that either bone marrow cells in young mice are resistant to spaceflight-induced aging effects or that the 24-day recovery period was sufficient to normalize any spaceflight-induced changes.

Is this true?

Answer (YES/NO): NO